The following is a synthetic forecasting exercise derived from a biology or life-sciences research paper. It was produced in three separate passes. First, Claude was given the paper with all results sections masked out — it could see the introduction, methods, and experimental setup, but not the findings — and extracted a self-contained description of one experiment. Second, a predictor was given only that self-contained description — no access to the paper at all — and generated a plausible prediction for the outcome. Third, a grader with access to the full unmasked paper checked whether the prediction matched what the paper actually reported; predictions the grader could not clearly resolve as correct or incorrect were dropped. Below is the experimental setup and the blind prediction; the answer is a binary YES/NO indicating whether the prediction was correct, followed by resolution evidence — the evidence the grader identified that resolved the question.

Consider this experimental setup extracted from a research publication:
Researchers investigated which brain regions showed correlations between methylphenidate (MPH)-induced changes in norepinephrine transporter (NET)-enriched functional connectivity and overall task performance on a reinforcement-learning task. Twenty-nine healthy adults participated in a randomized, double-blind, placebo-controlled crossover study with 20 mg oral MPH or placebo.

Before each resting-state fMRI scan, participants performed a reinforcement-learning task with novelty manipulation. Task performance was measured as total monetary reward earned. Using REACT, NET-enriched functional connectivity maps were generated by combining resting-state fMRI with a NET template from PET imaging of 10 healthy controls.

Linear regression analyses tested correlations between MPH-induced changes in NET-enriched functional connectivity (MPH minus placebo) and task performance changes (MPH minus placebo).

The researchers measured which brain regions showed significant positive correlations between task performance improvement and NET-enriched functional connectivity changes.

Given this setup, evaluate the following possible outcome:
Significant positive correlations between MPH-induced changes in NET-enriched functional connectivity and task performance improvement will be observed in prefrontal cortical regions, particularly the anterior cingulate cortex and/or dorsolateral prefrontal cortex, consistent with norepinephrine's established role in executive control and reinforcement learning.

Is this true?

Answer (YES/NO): NO